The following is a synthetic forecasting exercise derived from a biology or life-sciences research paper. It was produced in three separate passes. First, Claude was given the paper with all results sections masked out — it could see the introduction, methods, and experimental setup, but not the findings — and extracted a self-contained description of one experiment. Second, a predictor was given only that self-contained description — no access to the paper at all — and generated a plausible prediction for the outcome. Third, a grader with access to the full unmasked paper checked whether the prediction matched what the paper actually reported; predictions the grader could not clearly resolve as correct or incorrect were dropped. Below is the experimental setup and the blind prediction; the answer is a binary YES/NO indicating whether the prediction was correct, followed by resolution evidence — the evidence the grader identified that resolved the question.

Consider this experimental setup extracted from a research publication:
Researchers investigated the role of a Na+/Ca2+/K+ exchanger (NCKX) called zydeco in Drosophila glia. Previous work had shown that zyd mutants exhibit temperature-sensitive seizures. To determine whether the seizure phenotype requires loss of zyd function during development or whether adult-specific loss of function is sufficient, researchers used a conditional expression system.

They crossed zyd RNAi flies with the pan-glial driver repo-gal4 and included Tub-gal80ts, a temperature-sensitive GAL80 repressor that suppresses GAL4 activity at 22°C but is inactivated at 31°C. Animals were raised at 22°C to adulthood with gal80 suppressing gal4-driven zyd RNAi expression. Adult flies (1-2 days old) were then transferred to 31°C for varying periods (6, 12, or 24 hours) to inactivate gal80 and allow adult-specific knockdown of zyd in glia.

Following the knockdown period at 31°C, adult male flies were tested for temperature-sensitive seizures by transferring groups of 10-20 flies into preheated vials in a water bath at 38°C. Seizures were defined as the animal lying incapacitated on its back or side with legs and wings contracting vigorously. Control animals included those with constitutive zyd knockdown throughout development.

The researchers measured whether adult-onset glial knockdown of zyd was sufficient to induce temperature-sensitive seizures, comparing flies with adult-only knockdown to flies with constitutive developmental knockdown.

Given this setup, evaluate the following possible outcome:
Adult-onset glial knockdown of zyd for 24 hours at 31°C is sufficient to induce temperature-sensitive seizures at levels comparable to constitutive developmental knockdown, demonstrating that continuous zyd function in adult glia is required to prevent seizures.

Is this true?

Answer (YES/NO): YES